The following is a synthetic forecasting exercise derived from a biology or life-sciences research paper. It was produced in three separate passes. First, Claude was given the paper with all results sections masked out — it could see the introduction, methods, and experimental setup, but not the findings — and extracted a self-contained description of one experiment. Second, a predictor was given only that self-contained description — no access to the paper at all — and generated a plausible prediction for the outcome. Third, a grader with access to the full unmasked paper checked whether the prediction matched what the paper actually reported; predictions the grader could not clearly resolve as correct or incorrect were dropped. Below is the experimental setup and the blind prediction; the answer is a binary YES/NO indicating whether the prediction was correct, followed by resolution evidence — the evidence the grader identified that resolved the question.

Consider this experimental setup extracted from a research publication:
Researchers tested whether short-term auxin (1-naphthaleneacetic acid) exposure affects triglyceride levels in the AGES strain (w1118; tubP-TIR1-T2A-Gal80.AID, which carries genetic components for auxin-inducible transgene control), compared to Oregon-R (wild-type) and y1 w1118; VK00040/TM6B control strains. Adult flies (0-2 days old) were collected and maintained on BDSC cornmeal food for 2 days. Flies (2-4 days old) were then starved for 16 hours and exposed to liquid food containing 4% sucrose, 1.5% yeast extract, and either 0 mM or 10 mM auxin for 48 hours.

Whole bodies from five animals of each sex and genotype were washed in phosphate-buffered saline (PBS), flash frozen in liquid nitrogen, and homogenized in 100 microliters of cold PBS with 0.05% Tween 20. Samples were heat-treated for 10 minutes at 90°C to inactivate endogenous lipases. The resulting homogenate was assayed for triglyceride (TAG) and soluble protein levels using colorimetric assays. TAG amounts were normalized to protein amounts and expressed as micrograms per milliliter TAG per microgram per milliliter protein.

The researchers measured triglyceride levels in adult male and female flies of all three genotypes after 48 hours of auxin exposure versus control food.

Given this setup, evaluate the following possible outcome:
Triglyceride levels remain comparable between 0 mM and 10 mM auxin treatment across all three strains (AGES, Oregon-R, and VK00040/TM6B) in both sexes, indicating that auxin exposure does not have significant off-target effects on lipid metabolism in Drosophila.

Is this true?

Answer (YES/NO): NO